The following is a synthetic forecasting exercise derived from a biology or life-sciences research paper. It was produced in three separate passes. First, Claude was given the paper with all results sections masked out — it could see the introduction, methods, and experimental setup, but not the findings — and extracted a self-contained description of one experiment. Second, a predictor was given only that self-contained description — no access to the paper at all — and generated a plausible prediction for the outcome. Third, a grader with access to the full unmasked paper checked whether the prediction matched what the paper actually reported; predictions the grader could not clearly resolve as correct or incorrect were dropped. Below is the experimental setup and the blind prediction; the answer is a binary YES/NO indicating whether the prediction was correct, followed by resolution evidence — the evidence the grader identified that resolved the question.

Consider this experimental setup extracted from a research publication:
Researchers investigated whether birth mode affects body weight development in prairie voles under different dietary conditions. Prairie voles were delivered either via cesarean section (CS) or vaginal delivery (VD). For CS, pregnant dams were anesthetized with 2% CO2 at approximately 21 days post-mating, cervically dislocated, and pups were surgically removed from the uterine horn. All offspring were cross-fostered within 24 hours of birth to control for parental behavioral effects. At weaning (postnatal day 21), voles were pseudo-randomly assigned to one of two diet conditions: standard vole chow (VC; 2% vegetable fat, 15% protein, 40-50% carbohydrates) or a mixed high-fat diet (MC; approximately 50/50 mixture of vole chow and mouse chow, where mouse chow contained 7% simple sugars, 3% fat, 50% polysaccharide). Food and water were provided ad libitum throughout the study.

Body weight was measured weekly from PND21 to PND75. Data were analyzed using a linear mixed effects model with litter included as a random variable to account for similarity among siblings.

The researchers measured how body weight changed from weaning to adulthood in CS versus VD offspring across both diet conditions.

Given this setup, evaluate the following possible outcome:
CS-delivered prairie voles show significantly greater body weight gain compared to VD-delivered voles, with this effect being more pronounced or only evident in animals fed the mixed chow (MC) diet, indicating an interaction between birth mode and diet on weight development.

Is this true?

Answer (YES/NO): NO